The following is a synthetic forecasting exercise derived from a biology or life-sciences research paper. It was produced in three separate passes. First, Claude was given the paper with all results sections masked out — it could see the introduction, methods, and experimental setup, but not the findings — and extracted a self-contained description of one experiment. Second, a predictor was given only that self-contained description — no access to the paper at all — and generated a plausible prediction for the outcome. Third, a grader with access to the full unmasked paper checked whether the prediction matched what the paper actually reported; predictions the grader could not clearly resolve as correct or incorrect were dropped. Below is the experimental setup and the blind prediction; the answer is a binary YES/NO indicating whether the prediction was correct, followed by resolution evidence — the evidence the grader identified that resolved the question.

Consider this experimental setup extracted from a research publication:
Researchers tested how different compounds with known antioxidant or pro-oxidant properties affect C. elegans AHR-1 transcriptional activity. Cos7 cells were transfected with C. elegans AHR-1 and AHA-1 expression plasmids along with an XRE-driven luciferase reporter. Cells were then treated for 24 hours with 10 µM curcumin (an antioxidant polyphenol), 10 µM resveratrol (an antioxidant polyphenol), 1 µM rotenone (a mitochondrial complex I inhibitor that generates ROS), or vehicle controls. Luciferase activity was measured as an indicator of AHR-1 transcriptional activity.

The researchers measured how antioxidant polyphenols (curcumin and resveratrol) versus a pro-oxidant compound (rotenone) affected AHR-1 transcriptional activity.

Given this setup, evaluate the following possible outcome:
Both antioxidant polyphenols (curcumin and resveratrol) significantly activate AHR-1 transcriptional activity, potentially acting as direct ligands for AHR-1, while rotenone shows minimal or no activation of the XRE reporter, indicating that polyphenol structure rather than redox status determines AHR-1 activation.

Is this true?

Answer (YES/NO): NO